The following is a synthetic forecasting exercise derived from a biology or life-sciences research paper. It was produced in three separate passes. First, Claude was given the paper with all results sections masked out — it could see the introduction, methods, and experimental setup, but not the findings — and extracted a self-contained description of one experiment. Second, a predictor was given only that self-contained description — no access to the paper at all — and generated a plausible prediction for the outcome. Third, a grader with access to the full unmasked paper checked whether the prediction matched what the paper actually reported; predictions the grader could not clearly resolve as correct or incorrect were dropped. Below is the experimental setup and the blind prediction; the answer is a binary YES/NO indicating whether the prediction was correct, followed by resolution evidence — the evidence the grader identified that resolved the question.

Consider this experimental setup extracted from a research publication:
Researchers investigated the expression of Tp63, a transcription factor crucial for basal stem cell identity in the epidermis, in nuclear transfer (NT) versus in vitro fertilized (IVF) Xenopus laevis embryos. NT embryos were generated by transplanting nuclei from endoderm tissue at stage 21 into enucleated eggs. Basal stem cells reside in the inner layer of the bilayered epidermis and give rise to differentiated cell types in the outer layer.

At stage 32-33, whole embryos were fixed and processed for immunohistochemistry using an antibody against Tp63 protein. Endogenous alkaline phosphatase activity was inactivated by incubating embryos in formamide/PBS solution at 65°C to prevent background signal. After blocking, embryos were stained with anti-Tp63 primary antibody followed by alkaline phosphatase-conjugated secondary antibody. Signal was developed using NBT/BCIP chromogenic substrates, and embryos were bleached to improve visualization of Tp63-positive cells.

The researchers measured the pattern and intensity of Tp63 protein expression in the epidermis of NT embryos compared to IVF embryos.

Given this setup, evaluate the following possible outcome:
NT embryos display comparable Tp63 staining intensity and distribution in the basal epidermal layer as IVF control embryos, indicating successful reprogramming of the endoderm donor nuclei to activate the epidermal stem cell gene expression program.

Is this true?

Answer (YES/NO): NO